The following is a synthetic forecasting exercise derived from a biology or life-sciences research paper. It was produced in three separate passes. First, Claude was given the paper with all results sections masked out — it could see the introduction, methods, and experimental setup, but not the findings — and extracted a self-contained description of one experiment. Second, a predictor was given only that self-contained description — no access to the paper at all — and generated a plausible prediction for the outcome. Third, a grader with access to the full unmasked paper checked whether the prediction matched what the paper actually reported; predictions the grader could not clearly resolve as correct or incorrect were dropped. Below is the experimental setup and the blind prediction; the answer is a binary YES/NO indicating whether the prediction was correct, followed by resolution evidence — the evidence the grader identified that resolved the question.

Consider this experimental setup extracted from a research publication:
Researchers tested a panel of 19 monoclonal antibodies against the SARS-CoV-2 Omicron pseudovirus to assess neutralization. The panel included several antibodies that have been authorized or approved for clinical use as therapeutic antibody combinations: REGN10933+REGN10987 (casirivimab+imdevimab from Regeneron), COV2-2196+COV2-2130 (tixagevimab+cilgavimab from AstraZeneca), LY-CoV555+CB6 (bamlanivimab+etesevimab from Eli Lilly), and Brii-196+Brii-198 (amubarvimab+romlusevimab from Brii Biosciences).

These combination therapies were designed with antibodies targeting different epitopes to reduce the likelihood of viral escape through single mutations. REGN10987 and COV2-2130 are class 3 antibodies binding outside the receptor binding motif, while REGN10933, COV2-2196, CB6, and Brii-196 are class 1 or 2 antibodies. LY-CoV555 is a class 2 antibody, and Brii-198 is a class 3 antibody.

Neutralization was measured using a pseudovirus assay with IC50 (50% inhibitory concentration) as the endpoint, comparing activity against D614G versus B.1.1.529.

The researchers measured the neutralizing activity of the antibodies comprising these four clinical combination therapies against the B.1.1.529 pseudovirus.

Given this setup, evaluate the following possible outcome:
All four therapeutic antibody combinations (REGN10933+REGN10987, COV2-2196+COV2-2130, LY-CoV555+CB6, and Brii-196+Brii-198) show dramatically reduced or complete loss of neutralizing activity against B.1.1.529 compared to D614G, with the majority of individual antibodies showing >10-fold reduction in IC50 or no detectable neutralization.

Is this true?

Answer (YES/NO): YES